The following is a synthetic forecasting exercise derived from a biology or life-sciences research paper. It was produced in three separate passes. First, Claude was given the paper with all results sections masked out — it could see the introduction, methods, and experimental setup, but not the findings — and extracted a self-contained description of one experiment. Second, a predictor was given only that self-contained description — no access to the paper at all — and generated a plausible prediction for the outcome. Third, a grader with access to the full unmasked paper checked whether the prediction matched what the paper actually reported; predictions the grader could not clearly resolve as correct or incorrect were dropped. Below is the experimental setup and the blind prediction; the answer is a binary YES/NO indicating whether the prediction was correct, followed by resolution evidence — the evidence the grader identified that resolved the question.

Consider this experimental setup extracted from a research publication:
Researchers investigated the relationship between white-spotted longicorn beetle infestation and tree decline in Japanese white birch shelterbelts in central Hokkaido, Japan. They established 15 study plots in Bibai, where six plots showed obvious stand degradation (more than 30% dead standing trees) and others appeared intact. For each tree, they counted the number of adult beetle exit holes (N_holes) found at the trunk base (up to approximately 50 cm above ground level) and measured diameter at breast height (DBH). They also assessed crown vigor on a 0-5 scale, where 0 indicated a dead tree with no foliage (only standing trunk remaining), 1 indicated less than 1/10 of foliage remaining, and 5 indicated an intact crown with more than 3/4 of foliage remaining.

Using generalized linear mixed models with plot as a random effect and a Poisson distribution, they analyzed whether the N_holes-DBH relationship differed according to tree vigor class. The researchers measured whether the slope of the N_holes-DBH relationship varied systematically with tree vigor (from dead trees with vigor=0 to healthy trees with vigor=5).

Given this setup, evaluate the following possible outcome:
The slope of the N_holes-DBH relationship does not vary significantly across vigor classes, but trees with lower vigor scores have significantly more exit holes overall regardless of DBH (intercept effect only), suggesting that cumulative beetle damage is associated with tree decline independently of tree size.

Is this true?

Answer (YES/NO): YES